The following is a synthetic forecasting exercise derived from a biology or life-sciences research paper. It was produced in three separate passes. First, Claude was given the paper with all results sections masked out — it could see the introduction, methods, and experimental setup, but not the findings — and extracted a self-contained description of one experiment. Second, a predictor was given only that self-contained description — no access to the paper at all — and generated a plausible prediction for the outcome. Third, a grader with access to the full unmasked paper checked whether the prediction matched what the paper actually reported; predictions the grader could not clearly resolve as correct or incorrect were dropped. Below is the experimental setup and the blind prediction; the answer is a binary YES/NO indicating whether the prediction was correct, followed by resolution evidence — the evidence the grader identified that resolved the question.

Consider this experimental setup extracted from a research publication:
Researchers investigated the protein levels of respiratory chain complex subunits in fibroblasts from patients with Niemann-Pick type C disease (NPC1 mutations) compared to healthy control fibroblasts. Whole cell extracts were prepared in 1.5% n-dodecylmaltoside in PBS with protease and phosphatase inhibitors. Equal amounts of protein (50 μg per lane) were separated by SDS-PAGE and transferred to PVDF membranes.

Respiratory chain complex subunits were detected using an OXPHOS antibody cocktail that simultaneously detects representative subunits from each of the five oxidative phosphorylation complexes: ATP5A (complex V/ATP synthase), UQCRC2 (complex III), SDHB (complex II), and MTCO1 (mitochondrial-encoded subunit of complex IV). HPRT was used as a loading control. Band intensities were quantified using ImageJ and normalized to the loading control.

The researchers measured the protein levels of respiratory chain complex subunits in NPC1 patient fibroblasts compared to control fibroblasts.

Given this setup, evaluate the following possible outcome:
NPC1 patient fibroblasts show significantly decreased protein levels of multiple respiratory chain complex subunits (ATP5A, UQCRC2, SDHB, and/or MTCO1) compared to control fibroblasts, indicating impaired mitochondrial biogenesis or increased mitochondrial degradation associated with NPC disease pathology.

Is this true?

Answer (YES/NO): NO